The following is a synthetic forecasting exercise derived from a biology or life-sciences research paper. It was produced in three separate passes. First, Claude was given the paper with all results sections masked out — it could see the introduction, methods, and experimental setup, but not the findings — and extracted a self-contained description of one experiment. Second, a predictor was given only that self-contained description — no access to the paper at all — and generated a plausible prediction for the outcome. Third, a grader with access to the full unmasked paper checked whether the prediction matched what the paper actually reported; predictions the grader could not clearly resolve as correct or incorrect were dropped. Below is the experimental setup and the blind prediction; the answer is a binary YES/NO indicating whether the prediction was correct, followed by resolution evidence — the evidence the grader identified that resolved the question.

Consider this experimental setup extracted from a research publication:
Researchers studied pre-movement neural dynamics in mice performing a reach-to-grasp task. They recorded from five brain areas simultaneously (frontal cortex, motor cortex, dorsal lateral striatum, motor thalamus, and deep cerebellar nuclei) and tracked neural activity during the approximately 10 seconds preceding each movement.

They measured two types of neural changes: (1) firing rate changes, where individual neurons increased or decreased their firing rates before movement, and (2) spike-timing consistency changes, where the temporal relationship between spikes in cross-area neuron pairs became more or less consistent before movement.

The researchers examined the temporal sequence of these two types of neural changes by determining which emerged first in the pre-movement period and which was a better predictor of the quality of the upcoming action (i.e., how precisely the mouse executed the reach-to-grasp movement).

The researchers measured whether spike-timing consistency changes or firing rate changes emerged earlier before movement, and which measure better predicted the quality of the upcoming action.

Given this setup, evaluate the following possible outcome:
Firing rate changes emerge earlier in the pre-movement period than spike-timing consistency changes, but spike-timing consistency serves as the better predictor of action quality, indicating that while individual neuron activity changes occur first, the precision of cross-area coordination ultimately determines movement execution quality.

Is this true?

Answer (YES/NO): NO